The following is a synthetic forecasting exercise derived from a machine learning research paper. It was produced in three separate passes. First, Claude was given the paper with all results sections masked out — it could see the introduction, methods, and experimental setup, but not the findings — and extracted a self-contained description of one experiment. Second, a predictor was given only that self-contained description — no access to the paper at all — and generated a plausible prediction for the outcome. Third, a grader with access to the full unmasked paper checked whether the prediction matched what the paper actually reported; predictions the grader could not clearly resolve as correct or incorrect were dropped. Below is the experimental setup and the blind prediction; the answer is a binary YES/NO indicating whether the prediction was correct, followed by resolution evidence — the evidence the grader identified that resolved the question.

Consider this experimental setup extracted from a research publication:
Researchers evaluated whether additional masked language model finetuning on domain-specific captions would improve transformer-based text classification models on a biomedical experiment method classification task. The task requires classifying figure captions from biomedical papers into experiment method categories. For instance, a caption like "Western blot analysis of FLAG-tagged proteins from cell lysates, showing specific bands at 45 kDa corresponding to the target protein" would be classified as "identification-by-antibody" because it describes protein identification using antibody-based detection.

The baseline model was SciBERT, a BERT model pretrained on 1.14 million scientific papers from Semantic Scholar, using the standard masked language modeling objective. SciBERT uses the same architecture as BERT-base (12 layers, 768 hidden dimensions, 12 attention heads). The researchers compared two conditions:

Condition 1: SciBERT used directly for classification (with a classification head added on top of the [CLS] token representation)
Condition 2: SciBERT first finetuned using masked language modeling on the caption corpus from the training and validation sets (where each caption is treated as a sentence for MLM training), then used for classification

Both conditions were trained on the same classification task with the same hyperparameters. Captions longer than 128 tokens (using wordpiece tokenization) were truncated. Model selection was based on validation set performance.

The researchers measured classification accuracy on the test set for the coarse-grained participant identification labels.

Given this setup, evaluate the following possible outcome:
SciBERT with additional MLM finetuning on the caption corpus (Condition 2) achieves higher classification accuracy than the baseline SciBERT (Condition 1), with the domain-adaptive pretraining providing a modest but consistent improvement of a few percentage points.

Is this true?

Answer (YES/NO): YES